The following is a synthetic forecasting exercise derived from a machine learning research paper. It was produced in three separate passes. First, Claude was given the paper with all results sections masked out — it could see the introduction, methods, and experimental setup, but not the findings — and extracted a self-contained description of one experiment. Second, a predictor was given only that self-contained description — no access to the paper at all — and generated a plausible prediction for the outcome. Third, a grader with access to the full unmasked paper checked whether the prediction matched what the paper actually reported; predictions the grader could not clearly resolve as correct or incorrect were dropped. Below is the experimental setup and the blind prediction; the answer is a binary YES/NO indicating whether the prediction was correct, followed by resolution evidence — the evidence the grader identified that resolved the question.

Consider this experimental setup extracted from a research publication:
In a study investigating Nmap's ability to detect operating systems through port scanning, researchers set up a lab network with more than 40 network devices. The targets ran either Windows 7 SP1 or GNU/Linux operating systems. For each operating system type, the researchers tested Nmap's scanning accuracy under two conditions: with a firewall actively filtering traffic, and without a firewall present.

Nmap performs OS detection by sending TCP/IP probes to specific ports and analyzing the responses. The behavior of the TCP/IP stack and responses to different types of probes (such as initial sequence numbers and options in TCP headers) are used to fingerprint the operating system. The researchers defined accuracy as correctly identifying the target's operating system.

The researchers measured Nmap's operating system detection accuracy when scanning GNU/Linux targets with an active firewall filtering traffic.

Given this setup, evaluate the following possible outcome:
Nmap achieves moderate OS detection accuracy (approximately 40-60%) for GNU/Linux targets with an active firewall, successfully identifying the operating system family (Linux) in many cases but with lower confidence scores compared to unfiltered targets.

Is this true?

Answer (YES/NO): NO